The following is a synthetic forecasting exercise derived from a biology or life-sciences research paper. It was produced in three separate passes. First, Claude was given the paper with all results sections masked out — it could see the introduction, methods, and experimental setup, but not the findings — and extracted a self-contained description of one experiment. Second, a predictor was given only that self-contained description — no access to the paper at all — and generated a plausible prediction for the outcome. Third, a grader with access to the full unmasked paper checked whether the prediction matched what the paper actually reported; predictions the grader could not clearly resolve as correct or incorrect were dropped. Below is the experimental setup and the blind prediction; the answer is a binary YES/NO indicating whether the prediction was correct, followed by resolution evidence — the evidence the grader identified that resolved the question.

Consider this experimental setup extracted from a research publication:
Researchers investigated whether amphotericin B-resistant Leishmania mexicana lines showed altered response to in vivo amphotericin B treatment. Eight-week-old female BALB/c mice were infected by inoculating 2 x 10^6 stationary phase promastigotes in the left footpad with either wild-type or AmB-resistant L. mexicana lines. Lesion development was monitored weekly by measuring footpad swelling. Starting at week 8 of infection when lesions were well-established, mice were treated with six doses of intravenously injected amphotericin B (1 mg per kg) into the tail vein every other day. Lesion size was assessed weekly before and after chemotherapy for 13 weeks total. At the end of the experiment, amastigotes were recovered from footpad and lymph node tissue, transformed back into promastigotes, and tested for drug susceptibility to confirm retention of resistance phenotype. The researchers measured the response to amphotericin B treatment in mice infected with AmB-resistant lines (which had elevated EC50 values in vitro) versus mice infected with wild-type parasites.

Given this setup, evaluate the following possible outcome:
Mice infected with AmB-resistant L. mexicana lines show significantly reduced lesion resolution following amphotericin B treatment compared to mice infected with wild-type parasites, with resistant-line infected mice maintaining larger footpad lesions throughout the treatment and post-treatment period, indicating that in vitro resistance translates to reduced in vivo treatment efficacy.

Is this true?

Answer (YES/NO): YES